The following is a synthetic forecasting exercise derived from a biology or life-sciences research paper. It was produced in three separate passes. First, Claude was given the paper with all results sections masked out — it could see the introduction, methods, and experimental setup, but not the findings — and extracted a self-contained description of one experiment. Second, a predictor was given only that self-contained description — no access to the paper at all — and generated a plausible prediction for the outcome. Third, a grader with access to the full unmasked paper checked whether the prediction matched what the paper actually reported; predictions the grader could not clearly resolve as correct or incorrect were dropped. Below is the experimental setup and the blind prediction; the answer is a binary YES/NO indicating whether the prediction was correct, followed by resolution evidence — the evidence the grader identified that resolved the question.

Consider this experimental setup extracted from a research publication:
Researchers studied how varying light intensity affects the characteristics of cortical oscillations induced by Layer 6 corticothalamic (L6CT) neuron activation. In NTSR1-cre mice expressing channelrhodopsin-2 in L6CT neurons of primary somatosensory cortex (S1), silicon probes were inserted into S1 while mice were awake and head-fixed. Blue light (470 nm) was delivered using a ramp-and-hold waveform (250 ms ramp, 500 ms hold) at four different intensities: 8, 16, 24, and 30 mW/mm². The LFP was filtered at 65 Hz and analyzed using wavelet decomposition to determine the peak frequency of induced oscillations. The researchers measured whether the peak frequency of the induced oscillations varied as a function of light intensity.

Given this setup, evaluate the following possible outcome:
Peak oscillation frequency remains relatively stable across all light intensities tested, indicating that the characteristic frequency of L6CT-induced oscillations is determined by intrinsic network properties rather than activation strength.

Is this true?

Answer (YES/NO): NO